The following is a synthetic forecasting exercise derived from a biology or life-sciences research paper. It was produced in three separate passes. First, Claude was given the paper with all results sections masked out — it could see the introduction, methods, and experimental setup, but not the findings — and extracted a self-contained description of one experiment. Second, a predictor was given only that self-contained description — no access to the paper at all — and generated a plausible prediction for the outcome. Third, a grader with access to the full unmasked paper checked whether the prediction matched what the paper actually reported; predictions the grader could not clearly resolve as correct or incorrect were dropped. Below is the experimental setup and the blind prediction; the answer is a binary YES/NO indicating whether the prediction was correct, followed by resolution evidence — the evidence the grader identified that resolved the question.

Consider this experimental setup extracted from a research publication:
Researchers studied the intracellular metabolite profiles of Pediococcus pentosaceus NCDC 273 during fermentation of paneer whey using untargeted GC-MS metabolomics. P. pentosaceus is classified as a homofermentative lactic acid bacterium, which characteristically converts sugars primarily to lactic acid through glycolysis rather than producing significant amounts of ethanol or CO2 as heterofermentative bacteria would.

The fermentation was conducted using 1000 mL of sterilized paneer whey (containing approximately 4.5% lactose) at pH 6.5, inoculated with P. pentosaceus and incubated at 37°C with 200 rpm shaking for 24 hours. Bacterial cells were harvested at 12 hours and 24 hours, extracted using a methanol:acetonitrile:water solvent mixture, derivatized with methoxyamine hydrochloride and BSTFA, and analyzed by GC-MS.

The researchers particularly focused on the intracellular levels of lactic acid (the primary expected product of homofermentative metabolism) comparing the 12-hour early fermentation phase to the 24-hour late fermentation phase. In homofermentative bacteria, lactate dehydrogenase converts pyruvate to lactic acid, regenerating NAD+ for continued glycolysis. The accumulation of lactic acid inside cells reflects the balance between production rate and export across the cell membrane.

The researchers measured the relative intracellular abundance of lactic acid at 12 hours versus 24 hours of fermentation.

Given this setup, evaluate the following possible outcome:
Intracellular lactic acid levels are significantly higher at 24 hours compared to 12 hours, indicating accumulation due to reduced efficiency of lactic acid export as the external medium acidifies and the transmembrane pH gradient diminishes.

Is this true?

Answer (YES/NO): YES